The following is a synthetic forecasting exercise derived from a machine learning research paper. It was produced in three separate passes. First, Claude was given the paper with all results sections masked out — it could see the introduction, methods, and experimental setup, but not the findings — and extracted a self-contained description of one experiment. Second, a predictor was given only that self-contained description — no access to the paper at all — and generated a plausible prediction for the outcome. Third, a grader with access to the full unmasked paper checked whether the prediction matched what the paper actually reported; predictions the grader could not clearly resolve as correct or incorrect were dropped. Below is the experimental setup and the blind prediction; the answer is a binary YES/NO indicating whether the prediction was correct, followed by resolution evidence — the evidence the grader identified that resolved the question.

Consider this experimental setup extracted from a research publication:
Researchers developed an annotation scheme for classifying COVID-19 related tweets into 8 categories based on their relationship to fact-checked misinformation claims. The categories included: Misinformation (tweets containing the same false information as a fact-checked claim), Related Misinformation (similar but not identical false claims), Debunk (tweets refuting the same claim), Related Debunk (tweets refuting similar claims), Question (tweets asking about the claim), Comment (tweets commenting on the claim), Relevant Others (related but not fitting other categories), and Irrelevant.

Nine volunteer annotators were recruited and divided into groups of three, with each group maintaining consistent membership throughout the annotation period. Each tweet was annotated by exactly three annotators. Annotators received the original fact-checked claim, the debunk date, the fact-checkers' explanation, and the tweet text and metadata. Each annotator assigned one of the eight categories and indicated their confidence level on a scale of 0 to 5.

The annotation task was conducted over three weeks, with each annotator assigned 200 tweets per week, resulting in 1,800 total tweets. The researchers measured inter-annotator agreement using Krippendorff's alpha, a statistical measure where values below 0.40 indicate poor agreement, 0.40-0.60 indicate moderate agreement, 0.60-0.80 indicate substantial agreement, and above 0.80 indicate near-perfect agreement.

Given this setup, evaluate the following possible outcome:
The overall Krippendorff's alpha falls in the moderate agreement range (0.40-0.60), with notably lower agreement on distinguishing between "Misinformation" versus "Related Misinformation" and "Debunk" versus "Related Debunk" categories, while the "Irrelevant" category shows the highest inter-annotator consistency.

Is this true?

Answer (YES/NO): NO